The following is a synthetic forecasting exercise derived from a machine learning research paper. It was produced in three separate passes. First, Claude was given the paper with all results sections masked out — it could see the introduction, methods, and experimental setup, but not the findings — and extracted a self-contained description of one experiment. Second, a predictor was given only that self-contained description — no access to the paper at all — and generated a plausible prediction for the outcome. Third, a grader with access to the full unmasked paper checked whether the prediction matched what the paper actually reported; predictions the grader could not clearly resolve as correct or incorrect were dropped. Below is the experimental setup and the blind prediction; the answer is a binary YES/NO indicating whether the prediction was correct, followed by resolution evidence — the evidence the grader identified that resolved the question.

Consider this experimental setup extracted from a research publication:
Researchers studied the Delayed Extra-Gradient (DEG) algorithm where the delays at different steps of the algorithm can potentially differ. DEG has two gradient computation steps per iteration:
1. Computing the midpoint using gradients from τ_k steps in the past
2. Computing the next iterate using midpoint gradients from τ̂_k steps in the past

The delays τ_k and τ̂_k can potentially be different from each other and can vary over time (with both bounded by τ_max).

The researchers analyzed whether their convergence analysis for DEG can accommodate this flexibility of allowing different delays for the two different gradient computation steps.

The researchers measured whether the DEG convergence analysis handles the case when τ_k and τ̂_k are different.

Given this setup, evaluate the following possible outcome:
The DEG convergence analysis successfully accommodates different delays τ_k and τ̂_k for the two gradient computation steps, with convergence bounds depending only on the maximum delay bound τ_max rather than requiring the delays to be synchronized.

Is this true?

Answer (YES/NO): YES